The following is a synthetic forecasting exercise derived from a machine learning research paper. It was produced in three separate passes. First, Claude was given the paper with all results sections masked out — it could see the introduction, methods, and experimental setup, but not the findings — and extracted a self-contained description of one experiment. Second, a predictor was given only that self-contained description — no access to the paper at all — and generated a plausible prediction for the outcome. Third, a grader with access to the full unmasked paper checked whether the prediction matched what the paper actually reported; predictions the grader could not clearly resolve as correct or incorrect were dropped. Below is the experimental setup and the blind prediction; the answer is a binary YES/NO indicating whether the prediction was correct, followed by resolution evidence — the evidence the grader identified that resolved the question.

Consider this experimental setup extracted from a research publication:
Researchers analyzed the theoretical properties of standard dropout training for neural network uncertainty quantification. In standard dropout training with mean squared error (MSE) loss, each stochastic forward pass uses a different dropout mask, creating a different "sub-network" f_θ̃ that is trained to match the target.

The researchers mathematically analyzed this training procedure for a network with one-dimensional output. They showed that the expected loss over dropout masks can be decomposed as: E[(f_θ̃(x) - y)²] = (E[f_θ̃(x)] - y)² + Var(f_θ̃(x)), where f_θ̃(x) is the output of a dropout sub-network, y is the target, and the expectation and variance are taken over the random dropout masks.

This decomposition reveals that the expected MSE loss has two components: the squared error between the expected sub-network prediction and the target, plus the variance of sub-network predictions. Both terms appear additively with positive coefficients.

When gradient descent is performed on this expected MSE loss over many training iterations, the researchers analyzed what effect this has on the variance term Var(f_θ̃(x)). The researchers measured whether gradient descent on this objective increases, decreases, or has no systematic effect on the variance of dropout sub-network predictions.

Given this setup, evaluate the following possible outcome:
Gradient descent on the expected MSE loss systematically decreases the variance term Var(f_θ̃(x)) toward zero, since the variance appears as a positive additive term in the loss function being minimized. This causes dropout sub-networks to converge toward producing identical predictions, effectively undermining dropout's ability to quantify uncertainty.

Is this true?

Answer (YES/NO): YES